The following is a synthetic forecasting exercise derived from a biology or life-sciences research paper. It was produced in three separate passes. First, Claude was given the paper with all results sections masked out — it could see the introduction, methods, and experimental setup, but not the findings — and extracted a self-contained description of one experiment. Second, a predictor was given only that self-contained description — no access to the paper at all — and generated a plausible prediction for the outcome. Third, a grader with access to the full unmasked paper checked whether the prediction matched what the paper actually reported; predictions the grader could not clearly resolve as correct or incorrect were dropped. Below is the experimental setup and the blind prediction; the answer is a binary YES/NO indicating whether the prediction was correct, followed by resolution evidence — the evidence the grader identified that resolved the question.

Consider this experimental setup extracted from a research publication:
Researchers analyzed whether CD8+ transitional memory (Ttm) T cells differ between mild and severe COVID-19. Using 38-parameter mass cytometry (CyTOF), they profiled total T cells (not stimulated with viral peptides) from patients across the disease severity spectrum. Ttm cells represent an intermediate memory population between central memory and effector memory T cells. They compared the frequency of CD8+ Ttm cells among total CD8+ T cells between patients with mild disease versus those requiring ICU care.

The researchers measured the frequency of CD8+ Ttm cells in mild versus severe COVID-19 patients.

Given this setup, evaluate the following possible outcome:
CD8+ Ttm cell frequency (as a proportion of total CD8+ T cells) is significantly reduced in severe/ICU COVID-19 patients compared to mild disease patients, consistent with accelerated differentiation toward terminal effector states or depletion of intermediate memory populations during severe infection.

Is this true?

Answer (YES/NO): YES